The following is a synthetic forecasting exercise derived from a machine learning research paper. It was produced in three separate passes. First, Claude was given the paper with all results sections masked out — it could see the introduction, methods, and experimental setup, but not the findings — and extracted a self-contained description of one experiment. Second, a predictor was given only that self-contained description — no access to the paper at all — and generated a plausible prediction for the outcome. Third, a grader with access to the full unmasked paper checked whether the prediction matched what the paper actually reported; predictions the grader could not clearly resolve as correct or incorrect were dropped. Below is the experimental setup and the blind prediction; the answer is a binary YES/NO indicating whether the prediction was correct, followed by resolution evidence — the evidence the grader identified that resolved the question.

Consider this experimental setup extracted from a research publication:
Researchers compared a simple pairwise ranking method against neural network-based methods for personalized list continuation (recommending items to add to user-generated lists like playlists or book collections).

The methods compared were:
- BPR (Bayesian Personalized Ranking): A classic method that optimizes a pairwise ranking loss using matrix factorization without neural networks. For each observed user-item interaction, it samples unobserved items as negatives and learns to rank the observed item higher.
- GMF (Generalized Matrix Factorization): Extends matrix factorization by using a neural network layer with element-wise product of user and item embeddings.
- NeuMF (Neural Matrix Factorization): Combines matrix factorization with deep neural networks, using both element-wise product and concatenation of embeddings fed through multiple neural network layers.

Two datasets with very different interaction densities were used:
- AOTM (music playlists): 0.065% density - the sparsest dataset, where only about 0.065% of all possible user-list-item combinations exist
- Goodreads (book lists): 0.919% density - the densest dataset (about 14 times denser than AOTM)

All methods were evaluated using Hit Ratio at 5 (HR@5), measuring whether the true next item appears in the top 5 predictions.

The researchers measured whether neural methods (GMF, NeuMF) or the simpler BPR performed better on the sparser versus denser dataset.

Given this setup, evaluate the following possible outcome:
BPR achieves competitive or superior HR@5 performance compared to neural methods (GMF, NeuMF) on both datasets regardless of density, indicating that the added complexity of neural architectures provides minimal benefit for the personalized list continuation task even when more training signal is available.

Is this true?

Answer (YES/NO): NO